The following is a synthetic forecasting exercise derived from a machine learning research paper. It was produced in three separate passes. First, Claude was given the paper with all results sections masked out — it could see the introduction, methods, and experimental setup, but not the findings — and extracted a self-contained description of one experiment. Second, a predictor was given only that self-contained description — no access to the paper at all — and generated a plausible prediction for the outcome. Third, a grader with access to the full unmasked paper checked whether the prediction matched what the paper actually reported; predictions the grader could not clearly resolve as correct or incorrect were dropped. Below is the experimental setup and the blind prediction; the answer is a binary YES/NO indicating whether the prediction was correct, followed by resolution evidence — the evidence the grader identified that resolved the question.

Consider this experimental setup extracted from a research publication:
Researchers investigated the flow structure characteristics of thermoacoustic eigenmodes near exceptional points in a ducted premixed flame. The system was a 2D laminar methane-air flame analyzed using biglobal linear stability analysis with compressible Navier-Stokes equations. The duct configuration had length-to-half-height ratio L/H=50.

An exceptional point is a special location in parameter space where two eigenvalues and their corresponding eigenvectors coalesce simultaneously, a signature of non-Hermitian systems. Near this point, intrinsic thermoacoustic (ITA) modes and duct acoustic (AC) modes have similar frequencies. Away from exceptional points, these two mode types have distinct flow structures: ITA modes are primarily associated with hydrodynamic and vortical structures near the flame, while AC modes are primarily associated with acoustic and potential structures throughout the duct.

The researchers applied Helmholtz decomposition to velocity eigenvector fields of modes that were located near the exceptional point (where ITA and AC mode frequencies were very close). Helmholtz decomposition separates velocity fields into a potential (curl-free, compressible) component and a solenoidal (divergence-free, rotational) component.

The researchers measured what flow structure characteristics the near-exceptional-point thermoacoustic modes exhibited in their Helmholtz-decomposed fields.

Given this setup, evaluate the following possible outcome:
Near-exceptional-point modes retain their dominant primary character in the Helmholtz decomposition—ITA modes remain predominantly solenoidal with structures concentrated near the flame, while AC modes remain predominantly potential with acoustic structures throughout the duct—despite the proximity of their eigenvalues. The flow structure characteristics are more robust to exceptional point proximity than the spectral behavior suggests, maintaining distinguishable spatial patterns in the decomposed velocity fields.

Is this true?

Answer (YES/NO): NO